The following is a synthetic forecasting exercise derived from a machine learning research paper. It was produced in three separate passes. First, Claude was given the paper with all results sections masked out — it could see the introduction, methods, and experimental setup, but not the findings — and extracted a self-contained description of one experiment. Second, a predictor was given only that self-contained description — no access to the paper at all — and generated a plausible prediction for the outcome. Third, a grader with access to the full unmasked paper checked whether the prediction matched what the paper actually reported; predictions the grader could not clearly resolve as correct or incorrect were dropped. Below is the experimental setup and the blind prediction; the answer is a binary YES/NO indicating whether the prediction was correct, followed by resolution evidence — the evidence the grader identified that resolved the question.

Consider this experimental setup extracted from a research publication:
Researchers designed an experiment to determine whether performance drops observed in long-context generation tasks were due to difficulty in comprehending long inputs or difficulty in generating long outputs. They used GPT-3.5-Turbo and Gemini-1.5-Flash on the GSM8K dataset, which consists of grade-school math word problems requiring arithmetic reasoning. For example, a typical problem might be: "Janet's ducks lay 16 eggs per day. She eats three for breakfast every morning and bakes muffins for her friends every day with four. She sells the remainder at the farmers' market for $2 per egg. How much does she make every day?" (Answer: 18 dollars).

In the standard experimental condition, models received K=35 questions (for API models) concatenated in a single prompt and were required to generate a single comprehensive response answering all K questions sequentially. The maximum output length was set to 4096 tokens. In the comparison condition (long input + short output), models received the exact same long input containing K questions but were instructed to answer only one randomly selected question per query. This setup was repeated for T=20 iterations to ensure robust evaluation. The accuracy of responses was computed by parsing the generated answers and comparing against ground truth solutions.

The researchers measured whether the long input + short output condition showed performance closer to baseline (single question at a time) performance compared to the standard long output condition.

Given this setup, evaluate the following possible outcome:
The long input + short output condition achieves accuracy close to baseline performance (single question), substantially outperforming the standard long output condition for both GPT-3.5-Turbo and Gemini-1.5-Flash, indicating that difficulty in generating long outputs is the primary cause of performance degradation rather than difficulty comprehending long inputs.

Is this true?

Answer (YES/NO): YES